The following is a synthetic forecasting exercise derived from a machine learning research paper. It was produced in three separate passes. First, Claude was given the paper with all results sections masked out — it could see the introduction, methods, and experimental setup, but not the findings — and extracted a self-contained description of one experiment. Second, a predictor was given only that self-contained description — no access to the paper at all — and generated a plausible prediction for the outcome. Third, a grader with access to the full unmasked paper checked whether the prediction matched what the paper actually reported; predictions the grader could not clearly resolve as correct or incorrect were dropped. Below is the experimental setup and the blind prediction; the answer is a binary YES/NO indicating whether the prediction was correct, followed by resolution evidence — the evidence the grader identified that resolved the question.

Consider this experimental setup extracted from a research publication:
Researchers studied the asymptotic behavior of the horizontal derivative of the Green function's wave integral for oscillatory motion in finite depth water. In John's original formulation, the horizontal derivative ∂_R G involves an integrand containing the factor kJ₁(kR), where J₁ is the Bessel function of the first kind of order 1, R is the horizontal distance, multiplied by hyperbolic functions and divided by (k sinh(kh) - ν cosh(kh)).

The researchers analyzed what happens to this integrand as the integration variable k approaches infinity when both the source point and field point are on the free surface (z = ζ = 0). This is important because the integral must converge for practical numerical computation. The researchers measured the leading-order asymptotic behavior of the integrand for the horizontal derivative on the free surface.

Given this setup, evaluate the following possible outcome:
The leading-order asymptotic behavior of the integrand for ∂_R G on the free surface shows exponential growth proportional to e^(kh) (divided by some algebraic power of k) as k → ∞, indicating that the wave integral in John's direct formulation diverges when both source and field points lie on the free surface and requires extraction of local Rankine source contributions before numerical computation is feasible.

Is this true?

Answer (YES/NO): NO